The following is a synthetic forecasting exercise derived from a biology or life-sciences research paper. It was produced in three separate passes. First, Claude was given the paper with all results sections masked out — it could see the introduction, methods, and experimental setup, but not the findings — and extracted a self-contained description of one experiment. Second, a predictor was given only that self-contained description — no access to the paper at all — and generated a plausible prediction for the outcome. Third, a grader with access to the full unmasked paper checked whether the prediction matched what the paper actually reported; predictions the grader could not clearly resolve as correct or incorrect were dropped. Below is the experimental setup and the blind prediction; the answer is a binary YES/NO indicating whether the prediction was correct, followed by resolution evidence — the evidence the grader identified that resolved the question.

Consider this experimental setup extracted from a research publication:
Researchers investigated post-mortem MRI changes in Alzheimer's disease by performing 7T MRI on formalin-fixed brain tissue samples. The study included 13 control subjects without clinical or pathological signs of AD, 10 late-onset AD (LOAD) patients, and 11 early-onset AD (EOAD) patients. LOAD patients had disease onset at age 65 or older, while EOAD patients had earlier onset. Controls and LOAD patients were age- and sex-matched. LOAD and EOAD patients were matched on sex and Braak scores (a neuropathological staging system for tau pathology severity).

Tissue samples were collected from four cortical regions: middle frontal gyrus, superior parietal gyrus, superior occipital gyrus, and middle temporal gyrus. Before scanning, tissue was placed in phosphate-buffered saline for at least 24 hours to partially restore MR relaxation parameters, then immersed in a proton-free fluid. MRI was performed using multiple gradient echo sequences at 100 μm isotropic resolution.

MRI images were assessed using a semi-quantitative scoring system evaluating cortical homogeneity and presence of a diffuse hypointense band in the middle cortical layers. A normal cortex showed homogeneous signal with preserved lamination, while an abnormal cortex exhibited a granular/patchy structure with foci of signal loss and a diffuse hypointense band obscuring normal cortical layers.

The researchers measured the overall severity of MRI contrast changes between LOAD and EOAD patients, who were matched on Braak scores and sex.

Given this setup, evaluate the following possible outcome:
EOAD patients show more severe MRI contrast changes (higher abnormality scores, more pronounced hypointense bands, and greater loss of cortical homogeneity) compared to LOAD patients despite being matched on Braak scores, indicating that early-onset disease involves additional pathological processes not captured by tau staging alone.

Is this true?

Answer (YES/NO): NO